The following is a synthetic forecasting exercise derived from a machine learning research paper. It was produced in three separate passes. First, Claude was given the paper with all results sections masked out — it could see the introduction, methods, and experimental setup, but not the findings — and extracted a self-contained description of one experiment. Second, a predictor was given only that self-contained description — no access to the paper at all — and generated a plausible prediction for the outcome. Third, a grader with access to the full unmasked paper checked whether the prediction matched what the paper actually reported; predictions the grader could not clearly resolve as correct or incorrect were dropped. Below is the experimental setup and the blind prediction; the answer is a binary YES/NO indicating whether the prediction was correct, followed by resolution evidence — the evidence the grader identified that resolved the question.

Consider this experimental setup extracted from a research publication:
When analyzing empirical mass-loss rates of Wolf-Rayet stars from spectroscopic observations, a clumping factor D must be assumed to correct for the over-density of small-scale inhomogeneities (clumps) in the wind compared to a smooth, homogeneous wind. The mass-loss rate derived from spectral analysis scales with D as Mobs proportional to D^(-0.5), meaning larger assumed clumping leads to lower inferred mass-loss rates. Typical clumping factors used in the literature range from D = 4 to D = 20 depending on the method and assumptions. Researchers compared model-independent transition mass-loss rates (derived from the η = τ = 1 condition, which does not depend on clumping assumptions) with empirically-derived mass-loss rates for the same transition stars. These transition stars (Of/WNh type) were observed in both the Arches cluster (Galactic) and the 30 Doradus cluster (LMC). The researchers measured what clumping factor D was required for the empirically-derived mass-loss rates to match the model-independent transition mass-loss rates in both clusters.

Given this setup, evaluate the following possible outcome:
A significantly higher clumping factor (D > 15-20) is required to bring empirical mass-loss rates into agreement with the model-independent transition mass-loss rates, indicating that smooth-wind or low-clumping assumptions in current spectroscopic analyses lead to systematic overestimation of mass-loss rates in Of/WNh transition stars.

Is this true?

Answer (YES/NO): NO